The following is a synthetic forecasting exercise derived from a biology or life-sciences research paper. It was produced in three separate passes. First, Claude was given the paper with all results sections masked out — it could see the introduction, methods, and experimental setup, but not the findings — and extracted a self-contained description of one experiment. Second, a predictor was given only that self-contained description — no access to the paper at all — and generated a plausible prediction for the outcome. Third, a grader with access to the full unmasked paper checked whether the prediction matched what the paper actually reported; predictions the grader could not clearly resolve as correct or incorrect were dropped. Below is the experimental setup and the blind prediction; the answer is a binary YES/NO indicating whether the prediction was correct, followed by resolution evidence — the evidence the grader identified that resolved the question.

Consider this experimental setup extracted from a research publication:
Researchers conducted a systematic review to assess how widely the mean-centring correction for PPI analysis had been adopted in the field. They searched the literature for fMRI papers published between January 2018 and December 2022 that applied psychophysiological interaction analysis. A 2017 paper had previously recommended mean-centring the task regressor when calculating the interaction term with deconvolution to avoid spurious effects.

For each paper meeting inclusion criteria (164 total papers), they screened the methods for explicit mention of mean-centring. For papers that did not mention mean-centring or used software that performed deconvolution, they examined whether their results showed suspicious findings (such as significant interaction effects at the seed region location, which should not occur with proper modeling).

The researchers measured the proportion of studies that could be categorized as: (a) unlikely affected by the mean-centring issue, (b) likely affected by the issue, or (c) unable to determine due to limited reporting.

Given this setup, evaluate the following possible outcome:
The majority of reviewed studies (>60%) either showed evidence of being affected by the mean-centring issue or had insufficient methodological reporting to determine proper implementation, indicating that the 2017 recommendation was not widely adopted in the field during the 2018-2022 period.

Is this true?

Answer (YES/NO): NO